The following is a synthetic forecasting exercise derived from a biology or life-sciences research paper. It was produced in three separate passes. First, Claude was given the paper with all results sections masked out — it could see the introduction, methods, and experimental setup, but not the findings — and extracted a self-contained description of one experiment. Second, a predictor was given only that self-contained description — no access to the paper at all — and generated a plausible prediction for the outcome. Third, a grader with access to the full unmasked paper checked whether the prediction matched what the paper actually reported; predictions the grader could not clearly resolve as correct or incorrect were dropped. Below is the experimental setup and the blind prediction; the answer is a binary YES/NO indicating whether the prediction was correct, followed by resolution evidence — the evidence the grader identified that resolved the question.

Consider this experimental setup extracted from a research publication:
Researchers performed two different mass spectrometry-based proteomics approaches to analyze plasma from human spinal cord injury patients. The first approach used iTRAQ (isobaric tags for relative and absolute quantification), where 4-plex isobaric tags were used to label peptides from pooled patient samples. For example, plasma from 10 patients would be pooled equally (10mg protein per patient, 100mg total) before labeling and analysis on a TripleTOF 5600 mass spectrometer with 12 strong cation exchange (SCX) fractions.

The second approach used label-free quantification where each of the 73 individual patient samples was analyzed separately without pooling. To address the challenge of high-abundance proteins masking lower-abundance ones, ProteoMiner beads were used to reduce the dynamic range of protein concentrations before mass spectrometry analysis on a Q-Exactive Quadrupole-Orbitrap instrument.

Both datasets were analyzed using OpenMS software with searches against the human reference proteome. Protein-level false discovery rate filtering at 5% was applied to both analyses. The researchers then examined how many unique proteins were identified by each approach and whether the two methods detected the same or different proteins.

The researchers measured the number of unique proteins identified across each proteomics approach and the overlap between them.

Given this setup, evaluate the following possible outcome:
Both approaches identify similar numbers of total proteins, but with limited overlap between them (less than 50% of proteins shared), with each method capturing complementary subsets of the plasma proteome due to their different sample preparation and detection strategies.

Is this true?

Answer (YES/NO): YES